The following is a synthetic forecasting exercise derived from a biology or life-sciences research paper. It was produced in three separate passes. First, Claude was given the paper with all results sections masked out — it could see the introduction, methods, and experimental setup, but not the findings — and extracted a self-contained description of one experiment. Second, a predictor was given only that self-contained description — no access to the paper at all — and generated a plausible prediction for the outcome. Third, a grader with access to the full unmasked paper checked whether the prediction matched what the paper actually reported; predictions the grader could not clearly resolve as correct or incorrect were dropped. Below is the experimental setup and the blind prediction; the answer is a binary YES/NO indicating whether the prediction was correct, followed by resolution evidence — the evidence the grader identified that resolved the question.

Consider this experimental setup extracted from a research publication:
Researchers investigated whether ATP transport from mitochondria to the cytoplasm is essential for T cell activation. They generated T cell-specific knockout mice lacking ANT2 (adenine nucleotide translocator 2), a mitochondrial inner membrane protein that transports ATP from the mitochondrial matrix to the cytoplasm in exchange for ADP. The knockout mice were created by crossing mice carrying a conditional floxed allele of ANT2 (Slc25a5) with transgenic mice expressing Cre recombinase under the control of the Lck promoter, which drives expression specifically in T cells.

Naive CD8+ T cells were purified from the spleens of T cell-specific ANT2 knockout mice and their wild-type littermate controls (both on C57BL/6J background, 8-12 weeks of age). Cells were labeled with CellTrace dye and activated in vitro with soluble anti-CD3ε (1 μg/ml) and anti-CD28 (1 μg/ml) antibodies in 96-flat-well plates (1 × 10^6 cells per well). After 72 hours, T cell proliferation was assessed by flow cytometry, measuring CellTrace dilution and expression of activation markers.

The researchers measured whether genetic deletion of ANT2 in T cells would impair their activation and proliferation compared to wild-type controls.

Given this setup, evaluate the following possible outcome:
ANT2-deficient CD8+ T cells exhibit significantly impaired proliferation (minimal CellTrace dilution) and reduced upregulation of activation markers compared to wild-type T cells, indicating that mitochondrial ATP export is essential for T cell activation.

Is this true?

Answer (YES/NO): NO